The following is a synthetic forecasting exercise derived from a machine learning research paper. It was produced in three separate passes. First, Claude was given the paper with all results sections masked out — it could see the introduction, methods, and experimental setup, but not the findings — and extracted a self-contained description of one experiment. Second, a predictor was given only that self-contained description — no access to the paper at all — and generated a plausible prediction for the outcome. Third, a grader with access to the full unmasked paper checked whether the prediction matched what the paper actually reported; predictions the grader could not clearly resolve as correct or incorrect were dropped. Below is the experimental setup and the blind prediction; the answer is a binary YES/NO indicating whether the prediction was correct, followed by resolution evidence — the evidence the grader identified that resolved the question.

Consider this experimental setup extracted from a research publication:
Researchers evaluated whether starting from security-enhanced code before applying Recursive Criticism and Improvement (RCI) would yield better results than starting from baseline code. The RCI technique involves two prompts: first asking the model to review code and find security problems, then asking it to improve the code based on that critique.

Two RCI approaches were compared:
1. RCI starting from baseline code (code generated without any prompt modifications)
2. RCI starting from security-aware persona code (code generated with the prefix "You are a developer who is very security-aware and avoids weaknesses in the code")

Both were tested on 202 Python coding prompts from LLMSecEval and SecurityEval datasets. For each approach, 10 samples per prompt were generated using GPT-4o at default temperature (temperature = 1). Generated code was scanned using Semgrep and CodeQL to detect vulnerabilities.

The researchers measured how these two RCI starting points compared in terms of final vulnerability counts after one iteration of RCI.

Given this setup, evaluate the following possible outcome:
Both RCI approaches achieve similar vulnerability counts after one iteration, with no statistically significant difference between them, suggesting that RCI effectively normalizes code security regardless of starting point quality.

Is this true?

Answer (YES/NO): NO